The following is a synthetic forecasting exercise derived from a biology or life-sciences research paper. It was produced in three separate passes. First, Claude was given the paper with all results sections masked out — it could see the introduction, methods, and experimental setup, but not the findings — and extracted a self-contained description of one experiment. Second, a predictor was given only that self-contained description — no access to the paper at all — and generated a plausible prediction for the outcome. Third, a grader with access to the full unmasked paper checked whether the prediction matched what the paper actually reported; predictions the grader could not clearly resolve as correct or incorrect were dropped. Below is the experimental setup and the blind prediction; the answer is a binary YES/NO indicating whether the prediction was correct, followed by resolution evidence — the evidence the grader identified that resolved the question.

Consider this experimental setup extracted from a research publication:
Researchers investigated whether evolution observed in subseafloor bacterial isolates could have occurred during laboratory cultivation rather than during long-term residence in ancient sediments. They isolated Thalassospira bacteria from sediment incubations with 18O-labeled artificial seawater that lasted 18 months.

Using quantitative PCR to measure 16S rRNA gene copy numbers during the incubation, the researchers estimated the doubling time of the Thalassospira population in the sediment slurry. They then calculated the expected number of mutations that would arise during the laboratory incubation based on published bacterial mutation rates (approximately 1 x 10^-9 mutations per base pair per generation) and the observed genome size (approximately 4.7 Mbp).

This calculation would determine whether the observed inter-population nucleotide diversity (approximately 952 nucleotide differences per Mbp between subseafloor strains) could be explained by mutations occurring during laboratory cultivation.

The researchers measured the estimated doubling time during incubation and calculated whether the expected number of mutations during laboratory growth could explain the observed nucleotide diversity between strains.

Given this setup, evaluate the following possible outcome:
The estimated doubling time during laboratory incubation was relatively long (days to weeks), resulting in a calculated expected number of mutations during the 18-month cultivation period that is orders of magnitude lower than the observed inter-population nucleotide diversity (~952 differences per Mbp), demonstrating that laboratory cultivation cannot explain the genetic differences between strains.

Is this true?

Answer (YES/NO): YES